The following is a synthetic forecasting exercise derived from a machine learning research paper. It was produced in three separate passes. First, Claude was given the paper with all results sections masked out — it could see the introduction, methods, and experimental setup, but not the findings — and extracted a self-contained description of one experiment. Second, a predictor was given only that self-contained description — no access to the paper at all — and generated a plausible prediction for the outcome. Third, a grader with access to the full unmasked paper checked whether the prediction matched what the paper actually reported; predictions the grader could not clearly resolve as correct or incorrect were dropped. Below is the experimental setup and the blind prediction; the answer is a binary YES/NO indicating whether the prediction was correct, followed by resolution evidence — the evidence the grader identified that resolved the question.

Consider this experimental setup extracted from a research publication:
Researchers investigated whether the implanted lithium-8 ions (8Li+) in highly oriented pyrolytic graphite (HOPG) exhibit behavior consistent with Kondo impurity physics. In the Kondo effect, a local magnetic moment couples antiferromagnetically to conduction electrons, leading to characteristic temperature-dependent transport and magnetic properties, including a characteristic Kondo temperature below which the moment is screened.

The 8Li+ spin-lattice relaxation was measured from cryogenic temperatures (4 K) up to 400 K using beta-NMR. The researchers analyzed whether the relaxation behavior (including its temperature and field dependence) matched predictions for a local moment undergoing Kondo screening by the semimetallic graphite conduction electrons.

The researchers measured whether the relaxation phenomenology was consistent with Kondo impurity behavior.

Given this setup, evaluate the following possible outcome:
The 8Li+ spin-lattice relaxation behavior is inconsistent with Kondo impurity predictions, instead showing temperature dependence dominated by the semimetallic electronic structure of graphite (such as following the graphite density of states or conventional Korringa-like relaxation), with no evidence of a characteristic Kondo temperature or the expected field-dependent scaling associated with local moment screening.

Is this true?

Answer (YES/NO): NO